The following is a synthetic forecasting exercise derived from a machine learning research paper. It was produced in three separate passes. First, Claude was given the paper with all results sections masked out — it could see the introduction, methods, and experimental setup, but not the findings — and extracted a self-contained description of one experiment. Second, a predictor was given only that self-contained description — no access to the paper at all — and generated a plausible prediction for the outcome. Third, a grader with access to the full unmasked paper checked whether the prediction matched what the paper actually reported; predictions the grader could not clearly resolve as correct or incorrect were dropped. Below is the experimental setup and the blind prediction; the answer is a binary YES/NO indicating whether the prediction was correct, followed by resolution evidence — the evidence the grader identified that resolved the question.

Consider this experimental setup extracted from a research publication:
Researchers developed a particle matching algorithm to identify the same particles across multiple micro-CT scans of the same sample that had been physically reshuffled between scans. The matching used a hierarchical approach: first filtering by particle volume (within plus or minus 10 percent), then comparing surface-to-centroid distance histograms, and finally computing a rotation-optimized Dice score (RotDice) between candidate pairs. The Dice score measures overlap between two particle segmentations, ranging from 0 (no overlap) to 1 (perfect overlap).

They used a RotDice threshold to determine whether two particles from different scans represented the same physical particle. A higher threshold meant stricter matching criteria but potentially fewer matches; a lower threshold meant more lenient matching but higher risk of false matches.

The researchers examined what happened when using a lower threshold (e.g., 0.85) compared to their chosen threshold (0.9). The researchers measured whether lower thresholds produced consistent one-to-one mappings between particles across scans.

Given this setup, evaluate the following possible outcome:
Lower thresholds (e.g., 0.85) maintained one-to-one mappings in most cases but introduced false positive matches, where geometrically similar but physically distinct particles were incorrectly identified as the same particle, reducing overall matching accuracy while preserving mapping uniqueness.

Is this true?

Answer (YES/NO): NO